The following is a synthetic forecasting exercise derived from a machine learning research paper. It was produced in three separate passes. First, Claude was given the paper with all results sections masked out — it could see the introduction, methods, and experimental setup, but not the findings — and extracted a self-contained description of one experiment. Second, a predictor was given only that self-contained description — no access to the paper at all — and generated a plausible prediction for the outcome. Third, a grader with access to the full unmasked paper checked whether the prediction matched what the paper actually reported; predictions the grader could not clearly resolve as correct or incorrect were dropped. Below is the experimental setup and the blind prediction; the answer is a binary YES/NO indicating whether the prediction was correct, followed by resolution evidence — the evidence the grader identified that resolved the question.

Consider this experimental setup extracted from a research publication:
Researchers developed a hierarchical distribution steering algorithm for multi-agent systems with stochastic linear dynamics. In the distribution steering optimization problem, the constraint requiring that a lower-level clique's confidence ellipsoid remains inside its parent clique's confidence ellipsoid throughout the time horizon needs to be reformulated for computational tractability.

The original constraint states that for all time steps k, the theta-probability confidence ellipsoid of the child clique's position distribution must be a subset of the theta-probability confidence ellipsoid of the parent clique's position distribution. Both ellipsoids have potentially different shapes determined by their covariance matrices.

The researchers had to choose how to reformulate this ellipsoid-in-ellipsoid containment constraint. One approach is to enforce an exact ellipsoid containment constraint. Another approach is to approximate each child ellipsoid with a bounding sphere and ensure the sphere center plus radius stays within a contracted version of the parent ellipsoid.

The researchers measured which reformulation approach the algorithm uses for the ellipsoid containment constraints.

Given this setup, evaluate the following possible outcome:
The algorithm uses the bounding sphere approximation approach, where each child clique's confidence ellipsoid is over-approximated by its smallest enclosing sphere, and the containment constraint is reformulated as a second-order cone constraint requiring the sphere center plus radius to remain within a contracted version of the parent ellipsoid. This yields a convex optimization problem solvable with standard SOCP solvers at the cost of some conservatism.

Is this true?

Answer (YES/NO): NO